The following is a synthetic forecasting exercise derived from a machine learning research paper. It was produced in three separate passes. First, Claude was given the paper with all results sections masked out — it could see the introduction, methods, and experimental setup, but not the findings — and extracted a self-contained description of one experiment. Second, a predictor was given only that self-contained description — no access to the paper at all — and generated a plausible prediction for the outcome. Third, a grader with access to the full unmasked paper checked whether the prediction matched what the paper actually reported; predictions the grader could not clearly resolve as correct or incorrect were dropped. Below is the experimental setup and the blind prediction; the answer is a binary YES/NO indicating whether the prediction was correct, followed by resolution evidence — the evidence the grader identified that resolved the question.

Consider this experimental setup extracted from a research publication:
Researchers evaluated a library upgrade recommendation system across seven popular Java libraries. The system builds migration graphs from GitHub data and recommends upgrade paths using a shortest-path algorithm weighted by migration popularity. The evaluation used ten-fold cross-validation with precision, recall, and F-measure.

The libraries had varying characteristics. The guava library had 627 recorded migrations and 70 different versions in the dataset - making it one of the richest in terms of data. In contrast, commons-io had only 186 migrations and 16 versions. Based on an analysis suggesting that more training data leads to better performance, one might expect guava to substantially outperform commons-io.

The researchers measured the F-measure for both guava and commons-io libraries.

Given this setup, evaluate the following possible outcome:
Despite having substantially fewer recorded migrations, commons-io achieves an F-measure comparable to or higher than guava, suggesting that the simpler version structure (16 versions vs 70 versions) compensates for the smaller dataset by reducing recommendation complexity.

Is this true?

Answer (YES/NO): YES